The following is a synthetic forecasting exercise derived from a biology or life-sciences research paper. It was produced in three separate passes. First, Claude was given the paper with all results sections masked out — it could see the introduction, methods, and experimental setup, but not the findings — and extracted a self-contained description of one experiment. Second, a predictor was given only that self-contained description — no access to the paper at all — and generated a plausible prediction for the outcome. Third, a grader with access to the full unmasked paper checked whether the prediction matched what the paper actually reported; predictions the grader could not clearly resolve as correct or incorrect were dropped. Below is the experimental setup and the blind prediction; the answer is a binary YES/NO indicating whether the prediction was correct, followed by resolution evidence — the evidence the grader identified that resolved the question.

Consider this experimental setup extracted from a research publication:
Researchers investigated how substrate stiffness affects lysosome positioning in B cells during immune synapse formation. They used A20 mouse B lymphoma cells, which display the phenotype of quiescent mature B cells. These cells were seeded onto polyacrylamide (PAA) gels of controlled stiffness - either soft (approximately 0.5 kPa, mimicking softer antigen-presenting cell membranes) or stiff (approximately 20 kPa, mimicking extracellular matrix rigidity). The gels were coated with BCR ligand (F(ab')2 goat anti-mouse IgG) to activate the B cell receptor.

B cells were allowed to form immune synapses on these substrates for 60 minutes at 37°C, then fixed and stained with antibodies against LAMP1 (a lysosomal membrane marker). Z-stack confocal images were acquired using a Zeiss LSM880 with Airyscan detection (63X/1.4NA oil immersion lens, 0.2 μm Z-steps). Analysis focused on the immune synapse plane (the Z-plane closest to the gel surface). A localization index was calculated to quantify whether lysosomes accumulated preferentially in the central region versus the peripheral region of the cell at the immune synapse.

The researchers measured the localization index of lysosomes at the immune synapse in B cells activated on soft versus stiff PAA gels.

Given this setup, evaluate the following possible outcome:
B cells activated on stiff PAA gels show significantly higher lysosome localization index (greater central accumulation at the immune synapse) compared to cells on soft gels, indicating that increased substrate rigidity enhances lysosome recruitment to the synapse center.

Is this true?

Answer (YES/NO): YES